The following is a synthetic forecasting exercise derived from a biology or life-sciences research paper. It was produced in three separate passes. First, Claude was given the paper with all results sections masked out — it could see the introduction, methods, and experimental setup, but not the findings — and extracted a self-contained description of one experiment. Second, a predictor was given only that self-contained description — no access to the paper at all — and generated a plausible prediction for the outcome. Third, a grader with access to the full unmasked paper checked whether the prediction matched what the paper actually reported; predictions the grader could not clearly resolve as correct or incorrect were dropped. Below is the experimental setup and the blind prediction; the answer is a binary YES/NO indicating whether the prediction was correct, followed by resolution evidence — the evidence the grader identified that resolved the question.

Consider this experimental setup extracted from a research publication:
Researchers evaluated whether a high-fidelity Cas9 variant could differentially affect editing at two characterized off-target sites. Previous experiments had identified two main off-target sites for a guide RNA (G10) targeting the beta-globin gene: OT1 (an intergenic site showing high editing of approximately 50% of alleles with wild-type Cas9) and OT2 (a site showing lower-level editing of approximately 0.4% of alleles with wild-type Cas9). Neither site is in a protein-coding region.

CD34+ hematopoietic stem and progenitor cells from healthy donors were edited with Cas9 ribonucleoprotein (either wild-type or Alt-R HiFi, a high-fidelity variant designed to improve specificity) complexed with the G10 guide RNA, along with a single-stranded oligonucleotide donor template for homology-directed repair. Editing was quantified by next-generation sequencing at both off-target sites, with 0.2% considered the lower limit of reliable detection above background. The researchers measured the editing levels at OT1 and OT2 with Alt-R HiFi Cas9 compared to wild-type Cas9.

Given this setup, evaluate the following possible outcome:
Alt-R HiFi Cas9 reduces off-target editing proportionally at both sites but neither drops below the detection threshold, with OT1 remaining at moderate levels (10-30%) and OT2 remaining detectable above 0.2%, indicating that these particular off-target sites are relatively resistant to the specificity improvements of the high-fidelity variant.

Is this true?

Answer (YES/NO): NO